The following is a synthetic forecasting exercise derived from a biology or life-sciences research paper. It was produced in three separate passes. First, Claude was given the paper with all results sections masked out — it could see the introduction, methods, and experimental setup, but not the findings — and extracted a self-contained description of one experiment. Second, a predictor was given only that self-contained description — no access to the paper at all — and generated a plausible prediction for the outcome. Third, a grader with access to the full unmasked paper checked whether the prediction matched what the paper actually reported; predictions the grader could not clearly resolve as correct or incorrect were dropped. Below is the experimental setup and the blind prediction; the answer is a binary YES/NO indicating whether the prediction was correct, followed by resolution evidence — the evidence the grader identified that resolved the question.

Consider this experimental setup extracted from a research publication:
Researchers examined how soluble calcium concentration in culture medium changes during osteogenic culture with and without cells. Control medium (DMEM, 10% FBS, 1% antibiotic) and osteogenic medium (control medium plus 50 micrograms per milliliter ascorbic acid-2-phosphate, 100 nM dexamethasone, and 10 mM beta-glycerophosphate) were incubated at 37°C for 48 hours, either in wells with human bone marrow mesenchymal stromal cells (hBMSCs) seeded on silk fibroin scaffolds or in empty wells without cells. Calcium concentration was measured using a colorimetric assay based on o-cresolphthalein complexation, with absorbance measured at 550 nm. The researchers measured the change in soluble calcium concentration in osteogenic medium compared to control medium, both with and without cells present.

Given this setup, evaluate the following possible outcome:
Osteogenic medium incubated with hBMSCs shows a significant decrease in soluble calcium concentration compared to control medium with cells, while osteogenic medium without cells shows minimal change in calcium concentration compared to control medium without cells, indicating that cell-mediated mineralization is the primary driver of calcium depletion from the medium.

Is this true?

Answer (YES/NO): NO